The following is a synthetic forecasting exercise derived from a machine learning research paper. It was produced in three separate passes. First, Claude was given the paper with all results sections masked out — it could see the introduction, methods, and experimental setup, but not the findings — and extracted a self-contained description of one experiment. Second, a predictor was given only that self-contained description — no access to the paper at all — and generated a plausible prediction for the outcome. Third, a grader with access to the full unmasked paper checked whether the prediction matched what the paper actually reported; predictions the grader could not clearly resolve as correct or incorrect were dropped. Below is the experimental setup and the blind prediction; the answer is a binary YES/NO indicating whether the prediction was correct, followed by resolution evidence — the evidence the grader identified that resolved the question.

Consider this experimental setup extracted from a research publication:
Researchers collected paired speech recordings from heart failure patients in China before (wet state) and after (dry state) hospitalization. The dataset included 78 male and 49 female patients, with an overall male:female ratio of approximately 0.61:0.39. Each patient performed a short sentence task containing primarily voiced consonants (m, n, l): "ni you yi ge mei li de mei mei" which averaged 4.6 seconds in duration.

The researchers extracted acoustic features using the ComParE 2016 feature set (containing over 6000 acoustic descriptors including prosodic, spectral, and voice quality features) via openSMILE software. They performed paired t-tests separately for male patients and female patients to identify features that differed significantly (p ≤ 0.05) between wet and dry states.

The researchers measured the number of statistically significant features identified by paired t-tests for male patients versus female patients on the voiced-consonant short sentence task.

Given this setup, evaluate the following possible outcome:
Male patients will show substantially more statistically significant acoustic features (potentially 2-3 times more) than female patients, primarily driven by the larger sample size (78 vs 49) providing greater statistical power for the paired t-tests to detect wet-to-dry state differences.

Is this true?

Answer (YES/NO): NO